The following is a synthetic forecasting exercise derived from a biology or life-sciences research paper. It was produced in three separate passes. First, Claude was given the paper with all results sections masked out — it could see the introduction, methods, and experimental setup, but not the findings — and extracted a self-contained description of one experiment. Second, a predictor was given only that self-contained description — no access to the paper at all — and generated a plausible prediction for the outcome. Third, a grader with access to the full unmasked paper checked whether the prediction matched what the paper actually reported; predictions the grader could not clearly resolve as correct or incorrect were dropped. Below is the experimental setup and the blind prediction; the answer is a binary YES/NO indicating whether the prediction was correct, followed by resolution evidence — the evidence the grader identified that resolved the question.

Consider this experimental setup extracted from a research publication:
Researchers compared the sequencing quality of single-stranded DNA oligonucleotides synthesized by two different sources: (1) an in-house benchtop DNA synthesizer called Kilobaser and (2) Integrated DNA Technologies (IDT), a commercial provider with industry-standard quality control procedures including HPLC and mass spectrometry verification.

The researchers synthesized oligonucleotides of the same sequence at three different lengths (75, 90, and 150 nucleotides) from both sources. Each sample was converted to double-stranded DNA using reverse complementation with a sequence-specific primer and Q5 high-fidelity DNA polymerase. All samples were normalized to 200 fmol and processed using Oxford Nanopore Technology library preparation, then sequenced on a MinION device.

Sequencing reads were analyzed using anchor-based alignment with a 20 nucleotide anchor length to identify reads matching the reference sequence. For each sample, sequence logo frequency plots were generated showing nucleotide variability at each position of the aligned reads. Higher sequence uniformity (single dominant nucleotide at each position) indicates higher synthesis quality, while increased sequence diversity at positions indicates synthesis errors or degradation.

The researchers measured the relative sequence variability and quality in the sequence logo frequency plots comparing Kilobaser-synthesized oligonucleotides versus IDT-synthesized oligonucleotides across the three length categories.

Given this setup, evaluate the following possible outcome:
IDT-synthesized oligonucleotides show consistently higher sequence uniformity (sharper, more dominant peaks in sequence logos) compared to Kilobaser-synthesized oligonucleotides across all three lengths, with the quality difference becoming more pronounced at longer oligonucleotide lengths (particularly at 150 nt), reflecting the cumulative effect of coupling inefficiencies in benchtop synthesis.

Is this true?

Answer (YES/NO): YES